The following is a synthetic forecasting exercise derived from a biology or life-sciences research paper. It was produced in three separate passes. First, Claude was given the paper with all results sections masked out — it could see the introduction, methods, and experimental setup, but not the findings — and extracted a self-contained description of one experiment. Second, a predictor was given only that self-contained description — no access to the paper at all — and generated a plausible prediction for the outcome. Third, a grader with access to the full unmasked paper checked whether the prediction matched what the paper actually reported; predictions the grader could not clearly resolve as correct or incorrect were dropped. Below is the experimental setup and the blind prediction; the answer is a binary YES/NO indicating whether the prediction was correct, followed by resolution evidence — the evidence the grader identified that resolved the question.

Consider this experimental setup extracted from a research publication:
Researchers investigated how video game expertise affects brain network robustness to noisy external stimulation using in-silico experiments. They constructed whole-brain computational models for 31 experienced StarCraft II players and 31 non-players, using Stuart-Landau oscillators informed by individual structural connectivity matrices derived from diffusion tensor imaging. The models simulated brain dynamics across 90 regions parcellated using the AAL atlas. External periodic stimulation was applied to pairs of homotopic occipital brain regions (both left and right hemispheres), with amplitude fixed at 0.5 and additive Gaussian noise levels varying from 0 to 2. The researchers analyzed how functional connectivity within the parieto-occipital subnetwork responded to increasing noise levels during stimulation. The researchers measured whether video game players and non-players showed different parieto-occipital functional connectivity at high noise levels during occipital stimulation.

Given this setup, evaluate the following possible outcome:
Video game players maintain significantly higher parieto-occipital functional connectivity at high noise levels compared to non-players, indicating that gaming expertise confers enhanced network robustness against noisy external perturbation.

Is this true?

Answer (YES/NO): YES